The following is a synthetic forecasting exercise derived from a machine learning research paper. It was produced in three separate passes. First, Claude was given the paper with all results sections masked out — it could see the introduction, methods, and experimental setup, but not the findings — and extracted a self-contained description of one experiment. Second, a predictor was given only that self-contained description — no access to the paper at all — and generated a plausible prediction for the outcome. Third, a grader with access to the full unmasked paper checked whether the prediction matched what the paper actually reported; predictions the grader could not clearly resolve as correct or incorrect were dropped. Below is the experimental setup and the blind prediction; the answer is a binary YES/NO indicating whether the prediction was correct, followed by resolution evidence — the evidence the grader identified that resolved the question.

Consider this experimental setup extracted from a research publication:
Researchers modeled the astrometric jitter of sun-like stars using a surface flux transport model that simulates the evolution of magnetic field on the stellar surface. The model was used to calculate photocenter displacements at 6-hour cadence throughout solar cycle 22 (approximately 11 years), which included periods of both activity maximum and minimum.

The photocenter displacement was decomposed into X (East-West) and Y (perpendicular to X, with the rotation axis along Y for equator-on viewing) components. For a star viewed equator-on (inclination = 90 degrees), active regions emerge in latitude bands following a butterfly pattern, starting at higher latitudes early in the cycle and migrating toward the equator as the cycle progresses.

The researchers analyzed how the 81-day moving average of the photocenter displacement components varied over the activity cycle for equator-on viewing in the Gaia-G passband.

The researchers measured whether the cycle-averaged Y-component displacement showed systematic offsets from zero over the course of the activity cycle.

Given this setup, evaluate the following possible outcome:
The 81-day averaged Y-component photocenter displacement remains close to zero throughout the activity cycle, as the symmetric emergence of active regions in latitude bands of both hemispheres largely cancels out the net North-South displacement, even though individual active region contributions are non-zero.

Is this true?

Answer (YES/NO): YES